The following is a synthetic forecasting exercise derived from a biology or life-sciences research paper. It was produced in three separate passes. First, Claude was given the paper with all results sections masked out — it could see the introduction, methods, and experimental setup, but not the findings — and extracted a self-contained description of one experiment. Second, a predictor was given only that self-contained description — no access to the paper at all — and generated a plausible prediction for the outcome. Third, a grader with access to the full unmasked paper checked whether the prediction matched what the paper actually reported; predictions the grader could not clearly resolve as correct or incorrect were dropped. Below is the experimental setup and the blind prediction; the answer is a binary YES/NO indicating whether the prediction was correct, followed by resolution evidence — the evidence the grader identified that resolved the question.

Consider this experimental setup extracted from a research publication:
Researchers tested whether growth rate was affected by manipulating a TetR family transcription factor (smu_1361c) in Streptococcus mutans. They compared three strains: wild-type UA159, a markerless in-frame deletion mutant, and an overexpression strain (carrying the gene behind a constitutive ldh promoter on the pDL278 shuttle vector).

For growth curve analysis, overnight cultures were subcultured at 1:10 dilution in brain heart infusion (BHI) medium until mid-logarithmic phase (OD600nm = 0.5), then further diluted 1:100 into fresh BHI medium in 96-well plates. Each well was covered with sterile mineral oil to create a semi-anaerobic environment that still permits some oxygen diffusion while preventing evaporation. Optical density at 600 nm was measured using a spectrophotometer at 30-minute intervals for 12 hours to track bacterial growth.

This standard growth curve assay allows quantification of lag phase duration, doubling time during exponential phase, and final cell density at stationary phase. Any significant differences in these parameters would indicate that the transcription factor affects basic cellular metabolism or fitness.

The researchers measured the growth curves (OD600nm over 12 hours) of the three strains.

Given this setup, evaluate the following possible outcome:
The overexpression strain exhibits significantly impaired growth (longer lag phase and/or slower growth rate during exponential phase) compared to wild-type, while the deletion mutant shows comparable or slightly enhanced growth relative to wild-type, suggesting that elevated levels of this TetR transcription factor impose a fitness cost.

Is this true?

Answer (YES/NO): NO